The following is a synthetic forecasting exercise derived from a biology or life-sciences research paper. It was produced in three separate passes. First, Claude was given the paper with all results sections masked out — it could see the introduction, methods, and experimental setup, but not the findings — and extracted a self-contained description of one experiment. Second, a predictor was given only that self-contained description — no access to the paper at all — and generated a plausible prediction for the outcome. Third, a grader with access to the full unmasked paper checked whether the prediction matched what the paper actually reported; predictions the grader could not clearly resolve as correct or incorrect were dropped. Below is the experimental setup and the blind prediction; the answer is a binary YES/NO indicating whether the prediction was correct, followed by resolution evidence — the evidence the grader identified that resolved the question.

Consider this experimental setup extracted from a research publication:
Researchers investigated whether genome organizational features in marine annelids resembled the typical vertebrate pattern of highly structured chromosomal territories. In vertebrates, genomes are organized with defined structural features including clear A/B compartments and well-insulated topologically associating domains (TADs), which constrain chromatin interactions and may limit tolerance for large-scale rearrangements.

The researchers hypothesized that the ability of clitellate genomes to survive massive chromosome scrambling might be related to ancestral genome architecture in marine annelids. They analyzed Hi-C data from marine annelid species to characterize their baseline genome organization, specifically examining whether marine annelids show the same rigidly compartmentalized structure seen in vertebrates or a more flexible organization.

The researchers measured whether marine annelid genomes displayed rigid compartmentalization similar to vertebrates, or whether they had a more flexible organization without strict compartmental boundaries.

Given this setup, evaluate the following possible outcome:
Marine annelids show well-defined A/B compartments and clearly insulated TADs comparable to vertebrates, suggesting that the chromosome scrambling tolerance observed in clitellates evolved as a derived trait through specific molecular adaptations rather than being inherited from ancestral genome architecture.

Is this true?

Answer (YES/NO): NO